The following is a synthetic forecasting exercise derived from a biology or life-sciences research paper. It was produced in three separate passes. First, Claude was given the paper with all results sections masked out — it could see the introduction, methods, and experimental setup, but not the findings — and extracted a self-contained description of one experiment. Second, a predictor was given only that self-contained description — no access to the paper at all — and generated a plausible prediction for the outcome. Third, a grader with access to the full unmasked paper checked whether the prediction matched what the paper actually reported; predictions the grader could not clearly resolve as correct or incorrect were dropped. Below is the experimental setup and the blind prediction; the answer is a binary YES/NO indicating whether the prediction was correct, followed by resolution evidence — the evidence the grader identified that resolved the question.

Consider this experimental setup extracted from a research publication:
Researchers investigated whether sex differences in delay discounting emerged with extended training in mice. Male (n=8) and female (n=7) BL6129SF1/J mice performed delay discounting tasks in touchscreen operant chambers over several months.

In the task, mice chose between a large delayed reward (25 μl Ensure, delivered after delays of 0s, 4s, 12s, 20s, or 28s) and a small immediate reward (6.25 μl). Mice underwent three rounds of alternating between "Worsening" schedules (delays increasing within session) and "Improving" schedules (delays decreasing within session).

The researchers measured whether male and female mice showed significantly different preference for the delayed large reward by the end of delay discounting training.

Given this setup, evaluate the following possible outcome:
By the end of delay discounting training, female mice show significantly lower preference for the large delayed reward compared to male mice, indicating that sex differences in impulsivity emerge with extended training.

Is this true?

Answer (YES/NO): NO